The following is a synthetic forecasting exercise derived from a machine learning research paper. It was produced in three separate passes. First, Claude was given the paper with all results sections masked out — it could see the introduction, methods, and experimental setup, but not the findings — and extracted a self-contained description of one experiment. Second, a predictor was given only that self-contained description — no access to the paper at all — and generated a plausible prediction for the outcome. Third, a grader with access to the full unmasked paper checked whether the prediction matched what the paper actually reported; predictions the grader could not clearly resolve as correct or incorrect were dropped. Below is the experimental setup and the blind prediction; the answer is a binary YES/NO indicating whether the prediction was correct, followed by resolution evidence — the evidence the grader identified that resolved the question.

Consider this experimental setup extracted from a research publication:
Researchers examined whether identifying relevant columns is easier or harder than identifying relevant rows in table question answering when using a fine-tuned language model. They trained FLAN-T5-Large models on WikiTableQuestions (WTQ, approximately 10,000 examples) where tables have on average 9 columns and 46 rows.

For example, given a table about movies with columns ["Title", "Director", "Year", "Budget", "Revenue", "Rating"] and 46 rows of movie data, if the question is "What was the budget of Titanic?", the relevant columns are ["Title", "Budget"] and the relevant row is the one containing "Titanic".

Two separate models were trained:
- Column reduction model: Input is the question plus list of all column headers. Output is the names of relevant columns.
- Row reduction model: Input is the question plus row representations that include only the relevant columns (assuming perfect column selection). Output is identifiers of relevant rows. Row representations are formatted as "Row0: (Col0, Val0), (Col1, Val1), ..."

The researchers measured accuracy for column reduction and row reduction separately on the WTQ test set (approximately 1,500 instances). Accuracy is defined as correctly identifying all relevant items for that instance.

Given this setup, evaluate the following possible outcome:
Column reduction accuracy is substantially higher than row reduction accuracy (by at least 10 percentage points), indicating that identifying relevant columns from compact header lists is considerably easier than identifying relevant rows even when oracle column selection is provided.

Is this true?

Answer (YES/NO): NO